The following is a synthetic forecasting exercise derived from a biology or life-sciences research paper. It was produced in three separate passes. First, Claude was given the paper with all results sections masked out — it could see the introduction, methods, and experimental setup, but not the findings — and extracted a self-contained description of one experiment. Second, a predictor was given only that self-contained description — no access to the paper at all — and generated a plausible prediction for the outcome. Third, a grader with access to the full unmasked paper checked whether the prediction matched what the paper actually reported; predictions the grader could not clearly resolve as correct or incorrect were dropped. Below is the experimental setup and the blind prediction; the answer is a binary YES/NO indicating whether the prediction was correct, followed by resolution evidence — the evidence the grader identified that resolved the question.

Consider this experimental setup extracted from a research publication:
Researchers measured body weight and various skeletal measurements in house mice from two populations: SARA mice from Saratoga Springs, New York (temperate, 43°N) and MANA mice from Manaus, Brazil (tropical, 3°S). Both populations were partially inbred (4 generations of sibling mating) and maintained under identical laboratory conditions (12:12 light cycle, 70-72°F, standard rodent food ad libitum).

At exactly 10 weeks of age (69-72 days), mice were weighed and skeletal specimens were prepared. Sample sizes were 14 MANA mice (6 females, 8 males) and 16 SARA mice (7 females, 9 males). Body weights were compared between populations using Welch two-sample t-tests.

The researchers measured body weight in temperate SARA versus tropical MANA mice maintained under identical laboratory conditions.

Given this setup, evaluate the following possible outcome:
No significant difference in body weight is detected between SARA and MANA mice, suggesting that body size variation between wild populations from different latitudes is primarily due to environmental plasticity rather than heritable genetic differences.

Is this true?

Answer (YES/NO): NO